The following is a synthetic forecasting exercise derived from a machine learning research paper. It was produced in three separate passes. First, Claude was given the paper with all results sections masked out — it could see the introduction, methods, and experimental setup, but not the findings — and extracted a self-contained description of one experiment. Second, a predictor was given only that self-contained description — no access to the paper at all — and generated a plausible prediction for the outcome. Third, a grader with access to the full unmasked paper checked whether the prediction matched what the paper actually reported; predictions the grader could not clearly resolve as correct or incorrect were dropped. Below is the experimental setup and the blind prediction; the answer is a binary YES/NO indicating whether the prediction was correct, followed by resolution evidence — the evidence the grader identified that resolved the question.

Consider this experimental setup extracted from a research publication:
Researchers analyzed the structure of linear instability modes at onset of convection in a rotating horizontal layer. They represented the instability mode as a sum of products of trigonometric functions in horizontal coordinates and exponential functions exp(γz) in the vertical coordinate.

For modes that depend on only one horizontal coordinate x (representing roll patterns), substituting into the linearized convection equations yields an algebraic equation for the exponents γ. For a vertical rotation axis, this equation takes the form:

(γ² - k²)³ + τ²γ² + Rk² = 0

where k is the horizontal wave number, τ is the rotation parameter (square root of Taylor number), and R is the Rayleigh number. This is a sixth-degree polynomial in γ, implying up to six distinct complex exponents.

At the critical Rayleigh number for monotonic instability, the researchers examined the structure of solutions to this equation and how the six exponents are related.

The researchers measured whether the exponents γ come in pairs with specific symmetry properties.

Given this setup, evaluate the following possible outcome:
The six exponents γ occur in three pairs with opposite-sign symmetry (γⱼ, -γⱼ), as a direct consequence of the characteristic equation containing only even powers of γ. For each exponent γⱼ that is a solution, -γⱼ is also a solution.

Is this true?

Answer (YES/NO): YES